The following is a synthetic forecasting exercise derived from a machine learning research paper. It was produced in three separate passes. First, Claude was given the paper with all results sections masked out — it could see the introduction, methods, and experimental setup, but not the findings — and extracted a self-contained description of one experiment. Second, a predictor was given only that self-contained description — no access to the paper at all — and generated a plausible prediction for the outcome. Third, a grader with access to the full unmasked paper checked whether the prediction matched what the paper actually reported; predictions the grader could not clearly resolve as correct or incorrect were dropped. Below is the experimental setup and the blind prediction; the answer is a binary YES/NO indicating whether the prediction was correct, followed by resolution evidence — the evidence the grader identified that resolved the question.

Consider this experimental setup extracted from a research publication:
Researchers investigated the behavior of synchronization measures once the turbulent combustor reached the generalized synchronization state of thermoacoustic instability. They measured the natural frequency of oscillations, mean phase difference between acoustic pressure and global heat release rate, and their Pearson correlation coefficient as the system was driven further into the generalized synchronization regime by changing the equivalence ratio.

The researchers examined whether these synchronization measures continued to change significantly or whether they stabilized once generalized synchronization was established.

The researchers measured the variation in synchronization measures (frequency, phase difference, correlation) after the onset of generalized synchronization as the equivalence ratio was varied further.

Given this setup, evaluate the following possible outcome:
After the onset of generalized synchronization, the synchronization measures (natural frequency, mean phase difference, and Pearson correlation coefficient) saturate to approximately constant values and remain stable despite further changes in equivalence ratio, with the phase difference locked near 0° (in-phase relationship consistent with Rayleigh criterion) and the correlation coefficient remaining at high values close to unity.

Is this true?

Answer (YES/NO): YES